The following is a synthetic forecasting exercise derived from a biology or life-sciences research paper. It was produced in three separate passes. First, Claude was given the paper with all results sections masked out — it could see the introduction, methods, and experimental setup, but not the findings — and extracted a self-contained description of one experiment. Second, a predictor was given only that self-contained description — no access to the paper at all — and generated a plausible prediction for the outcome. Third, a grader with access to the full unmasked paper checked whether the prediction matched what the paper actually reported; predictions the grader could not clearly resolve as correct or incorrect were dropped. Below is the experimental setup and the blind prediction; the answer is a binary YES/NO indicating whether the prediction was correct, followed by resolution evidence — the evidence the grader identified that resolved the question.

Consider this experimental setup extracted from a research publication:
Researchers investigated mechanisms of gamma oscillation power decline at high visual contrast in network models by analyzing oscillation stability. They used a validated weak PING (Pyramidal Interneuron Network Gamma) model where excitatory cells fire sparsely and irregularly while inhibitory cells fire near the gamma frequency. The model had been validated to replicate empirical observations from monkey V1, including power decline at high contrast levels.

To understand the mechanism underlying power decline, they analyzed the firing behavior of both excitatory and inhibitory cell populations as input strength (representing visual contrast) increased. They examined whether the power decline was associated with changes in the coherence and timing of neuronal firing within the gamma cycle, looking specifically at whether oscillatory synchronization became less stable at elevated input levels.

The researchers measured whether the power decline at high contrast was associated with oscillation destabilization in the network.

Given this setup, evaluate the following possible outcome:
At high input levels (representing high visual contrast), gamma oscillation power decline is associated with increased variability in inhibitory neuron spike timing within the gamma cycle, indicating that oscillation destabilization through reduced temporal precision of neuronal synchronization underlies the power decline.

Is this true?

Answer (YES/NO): NO